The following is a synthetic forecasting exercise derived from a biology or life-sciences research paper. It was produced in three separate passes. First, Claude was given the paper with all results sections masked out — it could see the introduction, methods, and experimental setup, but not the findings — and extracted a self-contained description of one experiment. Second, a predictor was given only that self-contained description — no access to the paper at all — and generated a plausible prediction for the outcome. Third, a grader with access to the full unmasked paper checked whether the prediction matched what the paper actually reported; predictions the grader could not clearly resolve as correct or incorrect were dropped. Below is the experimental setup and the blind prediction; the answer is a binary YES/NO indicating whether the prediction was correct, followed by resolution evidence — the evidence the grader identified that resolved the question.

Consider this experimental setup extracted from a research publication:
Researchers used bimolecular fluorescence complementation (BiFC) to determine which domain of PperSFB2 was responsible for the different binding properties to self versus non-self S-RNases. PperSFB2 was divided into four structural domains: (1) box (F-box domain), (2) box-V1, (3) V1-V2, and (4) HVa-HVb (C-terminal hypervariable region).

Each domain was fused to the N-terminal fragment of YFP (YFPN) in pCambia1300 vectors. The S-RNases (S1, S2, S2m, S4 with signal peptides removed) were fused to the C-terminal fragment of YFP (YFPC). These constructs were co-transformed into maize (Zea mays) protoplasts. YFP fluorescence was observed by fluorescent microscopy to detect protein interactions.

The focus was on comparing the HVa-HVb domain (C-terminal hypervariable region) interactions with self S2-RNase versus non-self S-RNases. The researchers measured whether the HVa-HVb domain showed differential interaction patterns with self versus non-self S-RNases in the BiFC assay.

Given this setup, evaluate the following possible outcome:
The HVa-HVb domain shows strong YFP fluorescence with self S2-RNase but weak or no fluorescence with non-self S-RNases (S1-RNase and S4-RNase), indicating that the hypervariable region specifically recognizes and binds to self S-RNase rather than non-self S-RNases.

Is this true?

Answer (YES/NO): YES